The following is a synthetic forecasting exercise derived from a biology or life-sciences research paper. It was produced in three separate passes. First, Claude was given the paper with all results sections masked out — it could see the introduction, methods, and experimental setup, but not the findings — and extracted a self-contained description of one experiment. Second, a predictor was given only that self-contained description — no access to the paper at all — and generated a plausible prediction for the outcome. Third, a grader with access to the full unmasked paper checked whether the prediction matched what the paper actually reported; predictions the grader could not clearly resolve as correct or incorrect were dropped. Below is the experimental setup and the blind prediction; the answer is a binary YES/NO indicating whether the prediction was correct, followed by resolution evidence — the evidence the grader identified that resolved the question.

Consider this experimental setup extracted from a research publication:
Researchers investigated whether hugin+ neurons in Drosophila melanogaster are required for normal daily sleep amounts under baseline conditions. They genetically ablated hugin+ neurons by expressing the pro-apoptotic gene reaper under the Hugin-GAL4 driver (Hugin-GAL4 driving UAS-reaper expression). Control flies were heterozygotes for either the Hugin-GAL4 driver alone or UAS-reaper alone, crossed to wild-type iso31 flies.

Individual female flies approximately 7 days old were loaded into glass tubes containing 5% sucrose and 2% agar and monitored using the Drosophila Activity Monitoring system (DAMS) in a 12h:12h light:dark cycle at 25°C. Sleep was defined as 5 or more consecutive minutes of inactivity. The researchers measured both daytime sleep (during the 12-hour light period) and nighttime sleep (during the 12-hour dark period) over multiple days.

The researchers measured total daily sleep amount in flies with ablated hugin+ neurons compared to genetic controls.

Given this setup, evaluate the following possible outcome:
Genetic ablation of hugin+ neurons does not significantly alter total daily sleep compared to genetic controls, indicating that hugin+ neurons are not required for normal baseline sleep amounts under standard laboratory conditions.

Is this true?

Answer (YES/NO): YES